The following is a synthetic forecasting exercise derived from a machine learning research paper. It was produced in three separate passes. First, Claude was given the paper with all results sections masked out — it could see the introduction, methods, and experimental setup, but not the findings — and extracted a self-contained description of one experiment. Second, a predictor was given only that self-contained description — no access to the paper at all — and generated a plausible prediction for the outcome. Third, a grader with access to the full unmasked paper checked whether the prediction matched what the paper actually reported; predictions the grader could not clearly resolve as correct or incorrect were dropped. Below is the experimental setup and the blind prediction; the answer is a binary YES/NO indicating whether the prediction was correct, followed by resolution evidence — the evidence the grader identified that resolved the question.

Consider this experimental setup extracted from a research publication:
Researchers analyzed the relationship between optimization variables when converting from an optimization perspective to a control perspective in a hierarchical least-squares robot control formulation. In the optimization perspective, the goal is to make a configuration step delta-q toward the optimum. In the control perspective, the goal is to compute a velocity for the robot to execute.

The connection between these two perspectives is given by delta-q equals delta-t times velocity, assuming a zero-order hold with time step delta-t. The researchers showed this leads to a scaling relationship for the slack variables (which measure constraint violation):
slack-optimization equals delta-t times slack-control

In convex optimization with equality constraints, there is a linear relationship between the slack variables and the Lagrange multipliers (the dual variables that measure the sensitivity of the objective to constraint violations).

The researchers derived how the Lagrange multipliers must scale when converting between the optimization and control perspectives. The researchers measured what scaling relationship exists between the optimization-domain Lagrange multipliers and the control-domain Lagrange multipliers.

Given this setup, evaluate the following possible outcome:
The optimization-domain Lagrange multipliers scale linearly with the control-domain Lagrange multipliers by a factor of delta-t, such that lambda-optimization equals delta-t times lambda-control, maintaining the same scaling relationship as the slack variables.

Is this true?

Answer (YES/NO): YES